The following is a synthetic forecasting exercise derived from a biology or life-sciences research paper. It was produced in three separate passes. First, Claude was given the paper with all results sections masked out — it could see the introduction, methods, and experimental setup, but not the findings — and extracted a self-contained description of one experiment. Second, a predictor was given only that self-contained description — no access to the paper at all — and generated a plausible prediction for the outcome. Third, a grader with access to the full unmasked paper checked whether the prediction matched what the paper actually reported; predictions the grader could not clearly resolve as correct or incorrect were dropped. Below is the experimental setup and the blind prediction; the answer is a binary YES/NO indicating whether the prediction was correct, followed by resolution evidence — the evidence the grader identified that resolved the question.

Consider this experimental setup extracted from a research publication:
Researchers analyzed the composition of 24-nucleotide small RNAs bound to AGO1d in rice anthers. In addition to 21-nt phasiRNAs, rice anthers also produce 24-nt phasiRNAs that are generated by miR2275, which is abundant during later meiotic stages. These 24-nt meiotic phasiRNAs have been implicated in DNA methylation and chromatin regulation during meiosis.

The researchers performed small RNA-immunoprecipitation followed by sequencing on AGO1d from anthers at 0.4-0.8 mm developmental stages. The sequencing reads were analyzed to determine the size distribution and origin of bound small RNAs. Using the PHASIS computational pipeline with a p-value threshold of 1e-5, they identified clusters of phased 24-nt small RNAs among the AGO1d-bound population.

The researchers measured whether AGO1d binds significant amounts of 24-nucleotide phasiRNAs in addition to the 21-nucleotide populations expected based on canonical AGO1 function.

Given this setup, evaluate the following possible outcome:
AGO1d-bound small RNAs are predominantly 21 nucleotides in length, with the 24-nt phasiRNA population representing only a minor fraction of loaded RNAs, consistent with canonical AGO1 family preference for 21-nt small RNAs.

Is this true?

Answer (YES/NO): YES